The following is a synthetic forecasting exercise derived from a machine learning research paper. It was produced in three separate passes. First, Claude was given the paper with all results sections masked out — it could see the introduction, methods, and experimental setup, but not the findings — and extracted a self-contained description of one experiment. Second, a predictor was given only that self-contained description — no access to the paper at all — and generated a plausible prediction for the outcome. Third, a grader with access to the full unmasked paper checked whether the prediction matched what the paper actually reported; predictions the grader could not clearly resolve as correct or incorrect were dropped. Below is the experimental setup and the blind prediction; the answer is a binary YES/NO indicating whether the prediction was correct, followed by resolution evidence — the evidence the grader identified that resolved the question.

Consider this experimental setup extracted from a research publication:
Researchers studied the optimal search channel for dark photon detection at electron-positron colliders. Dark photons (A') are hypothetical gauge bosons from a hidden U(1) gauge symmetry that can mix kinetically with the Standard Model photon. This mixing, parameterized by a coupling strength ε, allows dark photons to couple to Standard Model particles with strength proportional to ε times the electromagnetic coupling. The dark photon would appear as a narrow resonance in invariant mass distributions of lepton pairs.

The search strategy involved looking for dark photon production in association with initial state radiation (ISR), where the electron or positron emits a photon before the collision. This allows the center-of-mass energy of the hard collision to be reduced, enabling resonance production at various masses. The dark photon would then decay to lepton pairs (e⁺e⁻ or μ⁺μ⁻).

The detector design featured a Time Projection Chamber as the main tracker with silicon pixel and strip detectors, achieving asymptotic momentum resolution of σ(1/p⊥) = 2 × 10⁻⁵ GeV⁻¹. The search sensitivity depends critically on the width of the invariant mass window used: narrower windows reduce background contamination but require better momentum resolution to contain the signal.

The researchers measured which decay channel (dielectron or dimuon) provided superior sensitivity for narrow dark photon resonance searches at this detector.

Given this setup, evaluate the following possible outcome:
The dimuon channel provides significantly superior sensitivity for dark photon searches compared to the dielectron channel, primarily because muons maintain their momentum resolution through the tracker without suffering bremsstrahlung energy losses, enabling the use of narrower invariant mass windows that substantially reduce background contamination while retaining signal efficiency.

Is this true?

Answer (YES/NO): YES